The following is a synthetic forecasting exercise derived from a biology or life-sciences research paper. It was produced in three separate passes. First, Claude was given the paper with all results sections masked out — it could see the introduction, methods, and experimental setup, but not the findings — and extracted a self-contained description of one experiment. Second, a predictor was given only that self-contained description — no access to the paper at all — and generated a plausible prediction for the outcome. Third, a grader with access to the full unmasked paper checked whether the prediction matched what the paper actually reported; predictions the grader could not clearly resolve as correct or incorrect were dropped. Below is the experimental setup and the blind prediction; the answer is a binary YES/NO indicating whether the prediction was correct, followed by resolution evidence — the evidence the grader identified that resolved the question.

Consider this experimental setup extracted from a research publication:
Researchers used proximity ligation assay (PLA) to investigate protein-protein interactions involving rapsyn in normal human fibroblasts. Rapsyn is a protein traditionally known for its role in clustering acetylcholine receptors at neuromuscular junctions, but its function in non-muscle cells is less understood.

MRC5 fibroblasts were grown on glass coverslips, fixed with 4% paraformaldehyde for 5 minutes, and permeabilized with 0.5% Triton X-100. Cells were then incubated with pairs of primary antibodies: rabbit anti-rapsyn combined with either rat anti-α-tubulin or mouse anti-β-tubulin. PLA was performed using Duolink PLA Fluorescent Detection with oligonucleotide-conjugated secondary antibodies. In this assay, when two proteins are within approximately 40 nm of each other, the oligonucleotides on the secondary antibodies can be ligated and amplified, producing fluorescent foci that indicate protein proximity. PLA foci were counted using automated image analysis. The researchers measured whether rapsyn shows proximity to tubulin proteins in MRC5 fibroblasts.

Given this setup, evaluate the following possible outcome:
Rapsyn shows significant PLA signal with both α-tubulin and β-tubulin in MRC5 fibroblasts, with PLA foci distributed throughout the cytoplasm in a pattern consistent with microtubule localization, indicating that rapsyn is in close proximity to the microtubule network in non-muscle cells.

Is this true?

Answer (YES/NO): YES